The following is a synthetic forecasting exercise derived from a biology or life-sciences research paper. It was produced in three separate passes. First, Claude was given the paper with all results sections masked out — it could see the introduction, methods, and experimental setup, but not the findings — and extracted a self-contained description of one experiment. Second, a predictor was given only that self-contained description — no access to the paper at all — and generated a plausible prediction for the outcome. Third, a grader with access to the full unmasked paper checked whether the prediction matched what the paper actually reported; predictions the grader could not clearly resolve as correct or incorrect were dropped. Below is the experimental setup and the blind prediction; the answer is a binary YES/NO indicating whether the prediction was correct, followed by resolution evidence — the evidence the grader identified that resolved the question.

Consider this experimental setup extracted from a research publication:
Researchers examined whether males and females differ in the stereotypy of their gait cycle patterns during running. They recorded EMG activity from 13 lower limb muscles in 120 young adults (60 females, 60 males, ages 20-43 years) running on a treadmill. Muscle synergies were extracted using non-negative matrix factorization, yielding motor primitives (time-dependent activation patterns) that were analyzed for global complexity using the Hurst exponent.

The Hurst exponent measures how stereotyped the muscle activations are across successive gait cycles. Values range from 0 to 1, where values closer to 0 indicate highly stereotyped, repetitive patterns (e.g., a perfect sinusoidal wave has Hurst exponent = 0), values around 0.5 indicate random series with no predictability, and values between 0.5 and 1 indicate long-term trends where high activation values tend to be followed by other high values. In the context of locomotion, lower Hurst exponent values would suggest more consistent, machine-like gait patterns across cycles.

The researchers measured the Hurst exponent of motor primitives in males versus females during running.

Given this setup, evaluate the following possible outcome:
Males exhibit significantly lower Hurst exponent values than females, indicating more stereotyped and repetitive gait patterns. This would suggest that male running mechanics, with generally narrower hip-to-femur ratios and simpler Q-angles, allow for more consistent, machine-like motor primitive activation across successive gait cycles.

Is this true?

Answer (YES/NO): NO